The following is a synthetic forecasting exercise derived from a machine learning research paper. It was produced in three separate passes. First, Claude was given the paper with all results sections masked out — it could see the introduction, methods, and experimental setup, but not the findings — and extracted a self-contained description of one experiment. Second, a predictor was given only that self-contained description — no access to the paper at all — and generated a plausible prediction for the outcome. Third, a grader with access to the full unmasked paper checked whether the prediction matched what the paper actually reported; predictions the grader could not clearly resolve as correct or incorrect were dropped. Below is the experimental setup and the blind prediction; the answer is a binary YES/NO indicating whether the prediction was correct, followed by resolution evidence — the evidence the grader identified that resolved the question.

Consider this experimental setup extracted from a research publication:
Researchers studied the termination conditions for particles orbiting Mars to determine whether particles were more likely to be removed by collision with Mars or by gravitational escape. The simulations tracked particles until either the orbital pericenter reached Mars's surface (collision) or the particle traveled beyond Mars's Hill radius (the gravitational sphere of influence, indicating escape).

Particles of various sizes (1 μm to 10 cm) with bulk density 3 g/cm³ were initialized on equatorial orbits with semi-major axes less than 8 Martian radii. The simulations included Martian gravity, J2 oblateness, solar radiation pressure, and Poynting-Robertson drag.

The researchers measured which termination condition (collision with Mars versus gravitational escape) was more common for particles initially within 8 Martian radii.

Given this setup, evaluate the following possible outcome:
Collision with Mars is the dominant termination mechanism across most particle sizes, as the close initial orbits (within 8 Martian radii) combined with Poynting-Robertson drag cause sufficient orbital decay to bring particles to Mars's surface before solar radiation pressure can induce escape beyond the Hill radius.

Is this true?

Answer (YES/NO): NO